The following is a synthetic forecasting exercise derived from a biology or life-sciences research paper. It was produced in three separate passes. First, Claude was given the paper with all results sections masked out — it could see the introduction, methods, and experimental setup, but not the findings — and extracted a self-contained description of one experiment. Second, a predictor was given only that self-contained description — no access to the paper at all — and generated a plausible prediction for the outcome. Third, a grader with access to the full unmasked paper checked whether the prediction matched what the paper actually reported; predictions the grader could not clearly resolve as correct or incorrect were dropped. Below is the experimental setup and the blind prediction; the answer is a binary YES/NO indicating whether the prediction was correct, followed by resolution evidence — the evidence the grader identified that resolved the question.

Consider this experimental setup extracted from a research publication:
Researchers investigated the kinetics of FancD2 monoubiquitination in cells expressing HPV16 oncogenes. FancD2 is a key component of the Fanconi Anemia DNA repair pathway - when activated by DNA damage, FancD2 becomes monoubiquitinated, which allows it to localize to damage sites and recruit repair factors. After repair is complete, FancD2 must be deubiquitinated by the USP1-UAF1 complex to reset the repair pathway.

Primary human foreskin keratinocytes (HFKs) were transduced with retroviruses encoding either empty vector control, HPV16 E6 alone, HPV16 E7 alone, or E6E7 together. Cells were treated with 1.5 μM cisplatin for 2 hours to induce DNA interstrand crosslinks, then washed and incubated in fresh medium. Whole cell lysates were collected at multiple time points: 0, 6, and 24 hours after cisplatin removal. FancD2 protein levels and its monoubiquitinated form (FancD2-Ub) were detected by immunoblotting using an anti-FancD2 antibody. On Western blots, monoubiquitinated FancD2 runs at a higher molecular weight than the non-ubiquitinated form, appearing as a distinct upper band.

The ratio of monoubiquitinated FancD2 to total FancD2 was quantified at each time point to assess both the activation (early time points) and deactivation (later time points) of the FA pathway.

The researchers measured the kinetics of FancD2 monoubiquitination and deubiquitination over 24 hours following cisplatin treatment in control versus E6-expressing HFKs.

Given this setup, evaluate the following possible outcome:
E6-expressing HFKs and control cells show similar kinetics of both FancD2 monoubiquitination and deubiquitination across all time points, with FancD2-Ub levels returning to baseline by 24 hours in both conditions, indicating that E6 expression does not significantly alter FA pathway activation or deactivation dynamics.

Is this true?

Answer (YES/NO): NO